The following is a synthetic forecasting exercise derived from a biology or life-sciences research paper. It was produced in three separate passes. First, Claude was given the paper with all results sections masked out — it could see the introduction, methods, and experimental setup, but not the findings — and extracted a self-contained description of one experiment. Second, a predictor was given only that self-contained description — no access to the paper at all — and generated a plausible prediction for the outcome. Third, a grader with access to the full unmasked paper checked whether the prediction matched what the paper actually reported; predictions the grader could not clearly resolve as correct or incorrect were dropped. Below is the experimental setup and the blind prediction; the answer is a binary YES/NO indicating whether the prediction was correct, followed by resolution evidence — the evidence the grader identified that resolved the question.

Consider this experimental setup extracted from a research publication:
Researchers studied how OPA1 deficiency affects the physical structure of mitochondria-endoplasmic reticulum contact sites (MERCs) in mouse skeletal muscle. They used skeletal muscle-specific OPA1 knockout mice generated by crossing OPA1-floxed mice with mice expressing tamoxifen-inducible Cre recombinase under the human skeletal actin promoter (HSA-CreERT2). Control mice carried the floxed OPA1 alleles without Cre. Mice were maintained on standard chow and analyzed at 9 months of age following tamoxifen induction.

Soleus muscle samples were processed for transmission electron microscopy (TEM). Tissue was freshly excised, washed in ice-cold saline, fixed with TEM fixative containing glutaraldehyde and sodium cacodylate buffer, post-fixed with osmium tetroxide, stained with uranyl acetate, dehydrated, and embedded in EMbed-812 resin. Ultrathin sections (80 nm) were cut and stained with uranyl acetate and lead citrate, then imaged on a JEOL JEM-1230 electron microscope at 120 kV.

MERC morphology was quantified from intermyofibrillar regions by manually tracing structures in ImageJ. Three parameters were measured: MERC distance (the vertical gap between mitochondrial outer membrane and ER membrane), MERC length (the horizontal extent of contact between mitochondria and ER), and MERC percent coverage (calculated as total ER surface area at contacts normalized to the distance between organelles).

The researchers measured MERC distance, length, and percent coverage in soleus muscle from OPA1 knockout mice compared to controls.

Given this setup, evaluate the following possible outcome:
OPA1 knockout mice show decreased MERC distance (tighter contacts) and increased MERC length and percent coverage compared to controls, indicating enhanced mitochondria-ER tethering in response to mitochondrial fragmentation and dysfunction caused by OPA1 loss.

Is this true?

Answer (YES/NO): NO